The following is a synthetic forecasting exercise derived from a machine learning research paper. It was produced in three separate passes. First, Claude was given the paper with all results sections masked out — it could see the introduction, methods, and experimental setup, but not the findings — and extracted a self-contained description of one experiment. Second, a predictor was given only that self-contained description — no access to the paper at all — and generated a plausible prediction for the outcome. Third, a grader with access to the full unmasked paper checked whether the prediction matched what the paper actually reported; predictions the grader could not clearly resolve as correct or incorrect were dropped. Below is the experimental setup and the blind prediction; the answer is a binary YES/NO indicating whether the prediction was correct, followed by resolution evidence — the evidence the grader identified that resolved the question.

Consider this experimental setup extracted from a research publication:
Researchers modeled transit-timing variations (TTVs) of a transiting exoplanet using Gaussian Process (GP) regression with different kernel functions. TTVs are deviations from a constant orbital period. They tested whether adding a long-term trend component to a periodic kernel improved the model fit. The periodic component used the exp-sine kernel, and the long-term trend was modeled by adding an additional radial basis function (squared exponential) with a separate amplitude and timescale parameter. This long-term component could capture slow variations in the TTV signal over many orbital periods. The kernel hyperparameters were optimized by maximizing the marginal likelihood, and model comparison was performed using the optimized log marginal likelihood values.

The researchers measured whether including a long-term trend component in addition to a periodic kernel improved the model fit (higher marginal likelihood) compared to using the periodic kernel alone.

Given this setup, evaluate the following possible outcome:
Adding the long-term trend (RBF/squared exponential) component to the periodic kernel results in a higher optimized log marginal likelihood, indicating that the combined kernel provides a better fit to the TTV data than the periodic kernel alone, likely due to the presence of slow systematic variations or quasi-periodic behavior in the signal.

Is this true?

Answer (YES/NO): YES